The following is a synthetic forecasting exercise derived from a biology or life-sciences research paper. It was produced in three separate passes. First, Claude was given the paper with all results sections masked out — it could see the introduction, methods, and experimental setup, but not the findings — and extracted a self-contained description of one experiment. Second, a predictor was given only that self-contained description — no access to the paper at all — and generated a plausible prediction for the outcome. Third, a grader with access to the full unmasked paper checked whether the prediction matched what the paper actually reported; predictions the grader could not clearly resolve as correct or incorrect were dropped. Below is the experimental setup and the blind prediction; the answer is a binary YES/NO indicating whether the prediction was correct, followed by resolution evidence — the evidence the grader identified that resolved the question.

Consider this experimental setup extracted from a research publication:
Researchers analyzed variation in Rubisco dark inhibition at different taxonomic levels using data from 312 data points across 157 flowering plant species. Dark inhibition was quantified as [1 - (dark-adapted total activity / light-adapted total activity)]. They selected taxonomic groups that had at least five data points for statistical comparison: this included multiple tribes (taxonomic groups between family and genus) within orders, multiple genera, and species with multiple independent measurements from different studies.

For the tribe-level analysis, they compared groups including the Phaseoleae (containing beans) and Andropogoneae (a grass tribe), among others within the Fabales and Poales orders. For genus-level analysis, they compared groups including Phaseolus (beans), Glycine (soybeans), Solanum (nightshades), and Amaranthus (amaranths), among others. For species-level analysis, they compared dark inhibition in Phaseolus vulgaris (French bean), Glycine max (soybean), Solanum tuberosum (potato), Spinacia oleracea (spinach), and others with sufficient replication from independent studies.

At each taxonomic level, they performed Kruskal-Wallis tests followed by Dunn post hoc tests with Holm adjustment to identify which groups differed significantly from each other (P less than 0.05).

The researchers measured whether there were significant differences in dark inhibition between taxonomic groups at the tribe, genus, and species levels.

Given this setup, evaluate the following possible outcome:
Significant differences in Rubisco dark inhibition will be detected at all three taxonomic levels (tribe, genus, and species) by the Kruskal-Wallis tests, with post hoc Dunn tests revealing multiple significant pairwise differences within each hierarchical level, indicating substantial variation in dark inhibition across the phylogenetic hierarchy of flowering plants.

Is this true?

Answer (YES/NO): NO